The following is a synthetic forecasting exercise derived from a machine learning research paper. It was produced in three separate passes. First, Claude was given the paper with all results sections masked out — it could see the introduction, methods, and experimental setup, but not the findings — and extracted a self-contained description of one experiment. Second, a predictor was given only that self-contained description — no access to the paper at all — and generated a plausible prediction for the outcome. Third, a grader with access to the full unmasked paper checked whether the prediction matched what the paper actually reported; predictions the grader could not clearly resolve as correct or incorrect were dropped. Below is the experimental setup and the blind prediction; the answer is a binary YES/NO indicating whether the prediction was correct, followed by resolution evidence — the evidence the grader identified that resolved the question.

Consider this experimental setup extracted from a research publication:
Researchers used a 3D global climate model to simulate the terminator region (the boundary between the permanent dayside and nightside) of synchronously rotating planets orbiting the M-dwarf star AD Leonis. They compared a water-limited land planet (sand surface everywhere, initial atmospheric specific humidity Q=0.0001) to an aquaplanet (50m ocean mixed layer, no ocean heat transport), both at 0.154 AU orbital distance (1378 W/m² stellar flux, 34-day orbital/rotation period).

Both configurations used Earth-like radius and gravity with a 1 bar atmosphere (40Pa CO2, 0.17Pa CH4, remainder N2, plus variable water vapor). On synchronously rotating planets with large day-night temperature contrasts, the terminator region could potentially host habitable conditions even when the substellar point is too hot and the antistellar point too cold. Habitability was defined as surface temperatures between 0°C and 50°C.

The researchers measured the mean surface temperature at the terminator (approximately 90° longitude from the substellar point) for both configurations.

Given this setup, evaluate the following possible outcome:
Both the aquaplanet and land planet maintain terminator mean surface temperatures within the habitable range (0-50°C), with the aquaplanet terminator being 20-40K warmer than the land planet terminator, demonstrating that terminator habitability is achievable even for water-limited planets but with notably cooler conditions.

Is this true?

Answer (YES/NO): NO